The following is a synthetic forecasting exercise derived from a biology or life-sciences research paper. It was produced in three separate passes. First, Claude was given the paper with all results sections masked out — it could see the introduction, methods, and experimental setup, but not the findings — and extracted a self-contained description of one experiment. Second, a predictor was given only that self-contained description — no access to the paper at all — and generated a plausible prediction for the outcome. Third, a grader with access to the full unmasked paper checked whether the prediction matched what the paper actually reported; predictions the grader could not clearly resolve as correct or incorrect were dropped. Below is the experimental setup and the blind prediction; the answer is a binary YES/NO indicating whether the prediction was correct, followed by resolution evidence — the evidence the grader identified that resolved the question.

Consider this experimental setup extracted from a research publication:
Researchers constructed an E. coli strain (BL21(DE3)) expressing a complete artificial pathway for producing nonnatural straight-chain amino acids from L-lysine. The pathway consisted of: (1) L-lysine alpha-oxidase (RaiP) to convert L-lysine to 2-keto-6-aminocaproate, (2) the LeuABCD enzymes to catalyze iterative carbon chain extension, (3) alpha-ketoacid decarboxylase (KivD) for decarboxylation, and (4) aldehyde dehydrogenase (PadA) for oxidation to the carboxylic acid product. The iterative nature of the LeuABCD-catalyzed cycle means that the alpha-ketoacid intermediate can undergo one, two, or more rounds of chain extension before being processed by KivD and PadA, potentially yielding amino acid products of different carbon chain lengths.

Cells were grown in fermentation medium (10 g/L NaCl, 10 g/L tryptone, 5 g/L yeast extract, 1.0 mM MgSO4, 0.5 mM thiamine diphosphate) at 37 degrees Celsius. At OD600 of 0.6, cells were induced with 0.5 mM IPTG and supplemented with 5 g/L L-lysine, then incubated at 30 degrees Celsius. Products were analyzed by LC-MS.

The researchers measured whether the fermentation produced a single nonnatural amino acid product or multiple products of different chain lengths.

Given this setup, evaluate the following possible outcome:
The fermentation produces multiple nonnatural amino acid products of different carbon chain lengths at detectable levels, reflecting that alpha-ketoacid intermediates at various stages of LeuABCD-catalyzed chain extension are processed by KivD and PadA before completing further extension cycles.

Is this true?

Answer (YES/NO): YES